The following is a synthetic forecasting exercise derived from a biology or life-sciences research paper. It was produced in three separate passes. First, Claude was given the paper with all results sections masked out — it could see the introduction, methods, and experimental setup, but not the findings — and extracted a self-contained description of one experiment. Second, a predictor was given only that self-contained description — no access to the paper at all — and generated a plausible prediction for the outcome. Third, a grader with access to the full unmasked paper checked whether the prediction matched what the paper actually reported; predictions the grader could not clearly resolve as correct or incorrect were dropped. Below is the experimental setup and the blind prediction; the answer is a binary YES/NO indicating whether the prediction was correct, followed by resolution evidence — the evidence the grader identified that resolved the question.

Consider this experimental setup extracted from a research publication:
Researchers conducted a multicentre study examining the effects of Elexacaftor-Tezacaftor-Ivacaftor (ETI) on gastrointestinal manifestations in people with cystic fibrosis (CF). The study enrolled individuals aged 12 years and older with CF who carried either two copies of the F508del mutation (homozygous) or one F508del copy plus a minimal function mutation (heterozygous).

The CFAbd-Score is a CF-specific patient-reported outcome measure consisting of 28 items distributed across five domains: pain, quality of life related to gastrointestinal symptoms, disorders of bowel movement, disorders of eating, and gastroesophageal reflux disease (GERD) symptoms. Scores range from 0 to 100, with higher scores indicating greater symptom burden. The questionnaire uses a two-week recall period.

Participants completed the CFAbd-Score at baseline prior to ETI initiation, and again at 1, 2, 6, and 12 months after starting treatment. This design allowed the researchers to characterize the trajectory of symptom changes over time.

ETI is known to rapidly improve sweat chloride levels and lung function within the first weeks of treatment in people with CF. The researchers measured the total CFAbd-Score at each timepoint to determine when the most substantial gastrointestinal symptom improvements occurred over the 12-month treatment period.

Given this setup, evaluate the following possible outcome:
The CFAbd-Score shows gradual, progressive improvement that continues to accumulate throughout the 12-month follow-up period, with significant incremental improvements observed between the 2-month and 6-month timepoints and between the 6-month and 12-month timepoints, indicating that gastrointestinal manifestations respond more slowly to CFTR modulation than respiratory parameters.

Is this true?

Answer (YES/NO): NO